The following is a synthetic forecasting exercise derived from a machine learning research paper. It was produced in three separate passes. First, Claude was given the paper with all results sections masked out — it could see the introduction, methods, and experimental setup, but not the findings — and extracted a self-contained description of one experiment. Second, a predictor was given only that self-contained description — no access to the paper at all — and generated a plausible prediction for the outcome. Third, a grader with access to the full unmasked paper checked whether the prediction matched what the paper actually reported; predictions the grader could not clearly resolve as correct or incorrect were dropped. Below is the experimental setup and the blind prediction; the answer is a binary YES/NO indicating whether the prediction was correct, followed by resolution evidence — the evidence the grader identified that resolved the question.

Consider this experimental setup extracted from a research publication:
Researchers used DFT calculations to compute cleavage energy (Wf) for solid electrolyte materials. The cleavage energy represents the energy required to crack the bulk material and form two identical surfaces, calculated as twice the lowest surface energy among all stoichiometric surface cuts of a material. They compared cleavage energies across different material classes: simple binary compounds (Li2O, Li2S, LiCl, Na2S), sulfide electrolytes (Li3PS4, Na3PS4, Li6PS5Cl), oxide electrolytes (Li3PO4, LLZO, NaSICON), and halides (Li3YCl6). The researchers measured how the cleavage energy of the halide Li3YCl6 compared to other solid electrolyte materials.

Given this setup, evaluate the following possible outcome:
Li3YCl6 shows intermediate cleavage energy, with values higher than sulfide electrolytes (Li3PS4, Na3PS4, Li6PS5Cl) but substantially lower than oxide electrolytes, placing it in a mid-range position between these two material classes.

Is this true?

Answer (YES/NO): NO